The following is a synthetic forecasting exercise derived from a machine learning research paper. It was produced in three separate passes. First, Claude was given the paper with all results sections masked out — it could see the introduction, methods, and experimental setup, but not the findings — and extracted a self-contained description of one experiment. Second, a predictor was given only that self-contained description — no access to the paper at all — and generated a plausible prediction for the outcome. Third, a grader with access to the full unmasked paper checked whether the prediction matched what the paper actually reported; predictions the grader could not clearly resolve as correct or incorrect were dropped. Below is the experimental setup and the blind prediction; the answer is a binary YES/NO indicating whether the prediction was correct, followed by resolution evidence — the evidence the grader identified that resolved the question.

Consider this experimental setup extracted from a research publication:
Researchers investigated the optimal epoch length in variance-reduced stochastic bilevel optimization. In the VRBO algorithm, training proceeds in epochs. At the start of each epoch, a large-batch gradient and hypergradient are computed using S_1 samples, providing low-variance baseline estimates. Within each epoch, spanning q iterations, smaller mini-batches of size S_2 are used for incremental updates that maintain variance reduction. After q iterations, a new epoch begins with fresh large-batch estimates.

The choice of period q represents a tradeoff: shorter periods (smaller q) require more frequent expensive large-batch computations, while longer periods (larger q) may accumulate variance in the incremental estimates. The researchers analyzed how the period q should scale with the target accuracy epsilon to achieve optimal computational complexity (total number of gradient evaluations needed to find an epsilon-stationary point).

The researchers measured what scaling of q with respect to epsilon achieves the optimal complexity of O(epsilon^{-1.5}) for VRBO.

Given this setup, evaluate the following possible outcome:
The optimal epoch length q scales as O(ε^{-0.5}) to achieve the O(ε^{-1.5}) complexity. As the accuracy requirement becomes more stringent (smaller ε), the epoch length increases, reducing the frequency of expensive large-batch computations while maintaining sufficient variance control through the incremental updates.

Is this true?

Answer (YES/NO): YES